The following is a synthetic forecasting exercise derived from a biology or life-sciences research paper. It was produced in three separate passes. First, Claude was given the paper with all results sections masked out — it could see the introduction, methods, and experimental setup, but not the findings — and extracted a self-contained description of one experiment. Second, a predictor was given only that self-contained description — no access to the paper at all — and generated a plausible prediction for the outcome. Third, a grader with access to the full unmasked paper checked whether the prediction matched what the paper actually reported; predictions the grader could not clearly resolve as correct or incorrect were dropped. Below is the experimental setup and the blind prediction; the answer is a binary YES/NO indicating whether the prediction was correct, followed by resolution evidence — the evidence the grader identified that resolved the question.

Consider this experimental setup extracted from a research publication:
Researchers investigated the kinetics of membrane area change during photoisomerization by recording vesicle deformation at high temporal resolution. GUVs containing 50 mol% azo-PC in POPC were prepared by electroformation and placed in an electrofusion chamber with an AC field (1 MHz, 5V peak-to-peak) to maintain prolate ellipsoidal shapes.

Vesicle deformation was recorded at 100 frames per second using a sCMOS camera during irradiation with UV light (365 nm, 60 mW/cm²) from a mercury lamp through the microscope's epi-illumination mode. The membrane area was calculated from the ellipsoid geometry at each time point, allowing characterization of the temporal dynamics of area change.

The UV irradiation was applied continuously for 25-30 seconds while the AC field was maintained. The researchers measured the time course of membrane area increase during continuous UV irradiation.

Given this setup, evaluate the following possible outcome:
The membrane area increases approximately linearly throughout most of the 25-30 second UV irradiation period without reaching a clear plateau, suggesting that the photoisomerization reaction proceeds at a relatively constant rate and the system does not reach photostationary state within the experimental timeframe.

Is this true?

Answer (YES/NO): NO